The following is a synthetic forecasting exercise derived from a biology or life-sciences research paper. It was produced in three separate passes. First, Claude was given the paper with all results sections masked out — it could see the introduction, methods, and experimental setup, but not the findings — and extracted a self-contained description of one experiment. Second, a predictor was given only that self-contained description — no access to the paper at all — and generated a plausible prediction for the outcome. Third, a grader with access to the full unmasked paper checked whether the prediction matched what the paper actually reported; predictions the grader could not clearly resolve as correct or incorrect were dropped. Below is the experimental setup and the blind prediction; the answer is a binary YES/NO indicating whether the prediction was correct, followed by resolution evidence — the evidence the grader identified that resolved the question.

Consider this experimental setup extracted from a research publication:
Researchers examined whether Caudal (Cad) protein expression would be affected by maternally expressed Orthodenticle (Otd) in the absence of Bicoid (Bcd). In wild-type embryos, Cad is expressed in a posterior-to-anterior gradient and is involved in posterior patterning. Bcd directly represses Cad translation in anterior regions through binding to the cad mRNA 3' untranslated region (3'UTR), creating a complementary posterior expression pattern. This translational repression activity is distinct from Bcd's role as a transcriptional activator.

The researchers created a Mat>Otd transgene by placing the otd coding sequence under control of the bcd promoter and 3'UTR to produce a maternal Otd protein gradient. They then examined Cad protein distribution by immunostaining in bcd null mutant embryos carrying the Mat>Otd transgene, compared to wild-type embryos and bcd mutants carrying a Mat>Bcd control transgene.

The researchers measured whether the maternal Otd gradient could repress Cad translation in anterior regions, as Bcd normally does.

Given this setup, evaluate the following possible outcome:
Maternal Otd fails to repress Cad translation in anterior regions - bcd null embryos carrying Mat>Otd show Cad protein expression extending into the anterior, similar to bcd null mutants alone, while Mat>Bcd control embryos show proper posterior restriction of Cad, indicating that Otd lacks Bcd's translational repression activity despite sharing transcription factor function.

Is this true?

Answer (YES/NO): YES